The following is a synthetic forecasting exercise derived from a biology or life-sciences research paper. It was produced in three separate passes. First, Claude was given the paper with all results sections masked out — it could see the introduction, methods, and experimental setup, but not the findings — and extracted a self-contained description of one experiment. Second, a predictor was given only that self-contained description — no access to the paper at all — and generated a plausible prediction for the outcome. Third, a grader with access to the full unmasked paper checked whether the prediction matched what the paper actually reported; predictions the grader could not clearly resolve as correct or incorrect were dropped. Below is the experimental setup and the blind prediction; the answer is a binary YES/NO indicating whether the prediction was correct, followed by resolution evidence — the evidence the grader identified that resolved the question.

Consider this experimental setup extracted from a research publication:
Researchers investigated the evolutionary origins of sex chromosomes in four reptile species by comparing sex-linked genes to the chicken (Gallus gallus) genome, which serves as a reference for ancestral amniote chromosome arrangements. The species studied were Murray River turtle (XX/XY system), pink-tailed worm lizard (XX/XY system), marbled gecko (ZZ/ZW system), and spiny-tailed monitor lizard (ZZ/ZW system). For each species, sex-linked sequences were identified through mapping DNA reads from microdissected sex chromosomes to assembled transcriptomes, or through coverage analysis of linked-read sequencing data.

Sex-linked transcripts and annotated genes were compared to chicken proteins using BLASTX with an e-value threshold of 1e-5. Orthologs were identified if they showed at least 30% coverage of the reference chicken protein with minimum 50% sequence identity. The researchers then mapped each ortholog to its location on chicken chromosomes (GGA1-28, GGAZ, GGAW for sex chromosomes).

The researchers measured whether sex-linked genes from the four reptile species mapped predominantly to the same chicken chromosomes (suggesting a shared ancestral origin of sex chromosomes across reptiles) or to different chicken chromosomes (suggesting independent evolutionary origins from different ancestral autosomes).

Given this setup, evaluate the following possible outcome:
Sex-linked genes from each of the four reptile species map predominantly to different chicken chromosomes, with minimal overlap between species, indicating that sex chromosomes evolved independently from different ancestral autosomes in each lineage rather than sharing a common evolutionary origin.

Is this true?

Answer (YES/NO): NO